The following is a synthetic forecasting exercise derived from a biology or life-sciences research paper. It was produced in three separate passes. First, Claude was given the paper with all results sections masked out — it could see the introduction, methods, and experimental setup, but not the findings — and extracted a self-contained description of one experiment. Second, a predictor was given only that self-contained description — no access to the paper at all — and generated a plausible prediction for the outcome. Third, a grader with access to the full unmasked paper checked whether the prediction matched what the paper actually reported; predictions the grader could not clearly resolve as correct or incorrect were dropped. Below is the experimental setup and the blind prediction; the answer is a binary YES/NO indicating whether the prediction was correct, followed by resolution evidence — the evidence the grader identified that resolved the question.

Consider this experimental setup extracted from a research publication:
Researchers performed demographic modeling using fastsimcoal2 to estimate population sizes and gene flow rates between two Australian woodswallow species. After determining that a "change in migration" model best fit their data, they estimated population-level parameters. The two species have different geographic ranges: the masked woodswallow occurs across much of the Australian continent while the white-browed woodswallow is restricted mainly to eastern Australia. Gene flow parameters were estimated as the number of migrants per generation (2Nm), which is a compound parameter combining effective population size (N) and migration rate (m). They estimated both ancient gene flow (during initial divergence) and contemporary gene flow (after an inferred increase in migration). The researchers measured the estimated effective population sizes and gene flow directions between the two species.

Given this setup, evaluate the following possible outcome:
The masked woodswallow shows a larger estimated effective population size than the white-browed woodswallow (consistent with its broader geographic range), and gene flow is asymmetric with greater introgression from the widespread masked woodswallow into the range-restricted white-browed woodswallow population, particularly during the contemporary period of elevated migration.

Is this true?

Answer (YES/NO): NO